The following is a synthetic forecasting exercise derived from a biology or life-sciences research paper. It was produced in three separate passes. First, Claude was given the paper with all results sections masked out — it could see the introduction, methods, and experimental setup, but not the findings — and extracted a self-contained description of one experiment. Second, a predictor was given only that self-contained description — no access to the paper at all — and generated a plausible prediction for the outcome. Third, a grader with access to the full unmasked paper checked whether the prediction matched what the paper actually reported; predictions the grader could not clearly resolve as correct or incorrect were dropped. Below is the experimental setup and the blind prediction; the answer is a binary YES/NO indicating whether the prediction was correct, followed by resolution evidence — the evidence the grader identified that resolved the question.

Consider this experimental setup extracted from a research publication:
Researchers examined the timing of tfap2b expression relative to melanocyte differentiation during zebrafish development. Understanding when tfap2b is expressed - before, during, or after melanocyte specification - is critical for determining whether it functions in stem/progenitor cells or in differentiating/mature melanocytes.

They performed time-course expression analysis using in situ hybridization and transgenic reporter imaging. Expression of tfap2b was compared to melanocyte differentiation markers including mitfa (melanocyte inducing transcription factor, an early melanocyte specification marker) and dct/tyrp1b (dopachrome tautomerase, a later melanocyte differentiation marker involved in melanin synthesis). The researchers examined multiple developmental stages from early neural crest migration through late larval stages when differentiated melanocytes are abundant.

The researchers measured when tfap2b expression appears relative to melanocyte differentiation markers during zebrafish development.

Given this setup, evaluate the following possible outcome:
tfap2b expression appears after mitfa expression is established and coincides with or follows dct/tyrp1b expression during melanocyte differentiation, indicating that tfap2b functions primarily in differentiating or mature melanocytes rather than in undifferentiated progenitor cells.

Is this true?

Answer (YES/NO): NO